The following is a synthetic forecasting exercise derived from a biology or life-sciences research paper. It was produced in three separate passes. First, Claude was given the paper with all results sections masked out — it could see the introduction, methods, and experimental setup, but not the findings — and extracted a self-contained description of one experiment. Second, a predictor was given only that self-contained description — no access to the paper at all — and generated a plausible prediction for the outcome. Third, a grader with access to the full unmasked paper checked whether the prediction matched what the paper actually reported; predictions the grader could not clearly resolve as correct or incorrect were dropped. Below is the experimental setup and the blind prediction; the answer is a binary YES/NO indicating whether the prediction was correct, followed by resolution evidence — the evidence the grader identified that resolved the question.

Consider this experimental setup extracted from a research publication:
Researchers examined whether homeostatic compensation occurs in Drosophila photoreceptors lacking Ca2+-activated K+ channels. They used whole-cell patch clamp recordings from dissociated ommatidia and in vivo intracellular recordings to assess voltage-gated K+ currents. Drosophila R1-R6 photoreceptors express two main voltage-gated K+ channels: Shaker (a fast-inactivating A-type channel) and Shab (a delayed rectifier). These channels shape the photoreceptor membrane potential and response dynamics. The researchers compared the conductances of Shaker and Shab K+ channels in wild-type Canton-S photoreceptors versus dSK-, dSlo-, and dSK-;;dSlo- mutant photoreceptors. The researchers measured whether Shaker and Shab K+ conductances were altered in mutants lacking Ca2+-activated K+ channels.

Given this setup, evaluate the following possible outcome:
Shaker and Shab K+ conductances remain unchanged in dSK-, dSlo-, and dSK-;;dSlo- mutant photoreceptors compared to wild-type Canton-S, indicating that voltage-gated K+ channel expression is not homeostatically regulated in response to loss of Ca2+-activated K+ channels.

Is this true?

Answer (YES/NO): NO